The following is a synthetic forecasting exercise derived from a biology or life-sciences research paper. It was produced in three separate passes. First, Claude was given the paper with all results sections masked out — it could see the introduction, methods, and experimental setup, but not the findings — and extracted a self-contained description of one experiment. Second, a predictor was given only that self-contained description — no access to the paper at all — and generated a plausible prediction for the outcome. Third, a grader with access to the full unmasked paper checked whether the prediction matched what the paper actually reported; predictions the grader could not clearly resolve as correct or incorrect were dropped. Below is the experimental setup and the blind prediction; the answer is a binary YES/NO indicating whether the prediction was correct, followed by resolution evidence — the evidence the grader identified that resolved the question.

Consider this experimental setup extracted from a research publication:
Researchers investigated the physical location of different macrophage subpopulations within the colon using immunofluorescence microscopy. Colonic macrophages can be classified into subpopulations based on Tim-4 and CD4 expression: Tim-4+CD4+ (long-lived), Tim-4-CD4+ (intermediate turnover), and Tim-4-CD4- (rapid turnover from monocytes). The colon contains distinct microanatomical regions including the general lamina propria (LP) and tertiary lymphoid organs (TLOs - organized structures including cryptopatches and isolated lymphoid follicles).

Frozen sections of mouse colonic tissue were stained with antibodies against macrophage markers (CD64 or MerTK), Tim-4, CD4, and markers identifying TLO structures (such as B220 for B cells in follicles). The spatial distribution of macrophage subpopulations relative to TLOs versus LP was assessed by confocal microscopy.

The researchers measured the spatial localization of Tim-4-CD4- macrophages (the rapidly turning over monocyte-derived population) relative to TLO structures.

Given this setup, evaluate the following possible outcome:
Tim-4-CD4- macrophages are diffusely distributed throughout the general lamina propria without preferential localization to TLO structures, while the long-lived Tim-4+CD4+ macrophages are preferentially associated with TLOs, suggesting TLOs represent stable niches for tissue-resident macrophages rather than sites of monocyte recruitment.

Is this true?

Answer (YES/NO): NO